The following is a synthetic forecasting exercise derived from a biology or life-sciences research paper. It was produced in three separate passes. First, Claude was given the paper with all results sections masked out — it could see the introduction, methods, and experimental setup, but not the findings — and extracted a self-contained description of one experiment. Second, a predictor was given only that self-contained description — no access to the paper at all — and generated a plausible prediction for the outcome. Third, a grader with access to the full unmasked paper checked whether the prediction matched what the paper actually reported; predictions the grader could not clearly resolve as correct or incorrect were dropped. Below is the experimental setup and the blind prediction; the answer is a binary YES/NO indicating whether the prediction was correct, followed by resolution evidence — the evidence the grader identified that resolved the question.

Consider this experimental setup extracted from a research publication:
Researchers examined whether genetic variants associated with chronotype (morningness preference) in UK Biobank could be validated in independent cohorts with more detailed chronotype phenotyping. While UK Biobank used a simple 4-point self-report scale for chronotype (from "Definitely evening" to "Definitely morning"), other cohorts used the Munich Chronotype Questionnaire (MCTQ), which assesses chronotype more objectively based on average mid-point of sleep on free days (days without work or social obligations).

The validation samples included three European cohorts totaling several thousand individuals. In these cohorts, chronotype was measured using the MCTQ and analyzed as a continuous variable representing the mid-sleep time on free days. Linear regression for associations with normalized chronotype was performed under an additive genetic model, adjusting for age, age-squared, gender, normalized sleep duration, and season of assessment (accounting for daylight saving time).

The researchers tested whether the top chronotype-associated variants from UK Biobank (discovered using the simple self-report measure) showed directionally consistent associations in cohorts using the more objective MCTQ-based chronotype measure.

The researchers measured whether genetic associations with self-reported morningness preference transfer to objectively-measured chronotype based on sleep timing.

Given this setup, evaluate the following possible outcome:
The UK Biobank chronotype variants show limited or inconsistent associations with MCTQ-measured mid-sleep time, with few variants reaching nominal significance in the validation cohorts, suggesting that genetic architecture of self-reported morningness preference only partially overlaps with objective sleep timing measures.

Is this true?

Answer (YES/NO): NO